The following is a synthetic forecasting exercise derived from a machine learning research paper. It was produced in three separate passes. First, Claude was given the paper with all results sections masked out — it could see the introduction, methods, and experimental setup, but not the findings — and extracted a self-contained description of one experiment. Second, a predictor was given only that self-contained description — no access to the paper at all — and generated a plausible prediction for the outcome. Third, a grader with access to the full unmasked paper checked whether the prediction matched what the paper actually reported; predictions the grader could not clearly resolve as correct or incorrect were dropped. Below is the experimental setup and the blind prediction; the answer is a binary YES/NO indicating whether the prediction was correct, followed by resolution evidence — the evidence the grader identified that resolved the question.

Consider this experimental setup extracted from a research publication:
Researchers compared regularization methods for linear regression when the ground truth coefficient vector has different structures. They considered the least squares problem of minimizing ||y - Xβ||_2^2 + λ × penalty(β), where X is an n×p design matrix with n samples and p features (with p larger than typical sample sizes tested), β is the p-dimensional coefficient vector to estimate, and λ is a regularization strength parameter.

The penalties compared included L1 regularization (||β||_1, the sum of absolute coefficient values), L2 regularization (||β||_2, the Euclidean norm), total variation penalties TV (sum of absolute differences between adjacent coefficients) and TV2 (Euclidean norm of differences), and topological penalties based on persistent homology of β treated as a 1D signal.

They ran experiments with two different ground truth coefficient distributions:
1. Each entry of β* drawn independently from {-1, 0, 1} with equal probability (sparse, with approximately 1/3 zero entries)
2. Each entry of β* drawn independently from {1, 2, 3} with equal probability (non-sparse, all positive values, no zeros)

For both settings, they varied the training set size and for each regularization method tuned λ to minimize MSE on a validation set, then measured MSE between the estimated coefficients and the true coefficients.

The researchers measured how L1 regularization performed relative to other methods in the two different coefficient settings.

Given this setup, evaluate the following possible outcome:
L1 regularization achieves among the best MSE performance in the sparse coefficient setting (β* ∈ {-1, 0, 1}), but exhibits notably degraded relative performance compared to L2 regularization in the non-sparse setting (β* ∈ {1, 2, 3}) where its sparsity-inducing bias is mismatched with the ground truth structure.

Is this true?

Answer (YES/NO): NO